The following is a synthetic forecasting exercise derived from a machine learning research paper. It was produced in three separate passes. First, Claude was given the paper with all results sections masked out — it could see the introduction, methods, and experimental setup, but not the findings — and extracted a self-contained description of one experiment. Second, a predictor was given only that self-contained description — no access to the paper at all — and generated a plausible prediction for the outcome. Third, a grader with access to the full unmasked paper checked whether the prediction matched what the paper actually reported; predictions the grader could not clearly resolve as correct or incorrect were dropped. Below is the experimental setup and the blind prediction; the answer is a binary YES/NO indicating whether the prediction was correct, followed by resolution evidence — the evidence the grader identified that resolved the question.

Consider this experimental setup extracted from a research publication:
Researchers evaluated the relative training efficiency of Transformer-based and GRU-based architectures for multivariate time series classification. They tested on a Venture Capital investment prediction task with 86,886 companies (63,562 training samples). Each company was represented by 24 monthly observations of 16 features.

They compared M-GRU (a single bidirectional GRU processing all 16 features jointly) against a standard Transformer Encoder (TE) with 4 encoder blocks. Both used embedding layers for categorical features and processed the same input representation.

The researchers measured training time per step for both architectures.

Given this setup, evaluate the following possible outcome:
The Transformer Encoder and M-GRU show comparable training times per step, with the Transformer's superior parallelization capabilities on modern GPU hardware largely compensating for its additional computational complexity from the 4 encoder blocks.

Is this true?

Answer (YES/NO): NO